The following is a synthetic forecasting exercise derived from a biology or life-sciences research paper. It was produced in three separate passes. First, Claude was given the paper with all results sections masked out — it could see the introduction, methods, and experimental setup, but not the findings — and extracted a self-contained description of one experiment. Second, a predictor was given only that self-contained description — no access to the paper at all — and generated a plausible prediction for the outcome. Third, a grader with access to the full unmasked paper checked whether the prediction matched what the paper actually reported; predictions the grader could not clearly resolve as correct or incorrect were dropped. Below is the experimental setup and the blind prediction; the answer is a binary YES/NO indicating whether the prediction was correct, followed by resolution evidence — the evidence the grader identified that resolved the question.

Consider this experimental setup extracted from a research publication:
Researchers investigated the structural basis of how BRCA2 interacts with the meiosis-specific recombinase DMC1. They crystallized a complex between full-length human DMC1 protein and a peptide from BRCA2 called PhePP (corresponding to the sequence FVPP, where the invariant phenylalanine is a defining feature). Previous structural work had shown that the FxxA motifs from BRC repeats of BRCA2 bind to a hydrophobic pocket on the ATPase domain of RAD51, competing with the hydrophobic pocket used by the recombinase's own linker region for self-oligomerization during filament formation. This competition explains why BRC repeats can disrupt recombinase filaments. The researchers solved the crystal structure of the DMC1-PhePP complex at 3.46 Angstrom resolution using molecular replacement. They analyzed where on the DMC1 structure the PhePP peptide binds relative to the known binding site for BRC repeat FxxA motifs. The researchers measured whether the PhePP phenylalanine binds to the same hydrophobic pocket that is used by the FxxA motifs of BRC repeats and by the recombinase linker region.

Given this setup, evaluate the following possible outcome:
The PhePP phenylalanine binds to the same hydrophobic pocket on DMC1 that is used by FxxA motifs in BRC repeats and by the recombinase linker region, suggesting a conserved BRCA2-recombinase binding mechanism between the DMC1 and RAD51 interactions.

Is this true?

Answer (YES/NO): NO